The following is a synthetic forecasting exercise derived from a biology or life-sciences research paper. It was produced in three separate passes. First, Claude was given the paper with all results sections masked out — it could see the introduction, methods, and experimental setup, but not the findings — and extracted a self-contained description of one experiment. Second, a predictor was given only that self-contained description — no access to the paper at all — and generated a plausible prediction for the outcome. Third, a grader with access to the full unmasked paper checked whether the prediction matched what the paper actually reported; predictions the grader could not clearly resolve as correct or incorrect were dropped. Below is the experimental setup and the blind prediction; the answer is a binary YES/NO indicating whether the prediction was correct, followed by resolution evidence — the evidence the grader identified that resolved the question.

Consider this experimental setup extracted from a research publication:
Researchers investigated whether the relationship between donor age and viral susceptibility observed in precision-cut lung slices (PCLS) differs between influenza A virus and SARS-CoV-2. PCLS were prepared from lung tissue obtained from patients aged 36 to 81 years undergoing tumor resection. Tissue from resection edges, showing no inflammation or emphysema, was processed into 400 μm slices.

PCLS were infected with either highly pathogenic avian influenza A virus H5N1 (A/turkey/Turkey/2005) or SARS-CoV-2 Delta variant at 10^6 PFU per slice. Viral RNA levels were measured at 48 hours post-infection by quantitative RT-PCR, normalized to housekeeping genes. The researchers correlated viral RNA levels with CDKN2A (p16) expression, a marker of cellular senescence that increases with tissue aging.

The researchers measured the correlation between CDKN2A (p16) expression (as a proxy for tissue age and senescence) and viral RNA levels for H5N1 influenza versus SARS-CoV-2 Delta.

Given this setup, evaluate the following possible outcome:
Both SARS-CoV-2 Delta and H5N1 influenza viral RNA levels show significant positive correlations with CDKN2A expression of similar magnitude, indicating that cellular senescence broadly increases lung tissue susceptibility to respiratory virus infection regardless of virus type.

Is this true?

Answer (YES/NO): NO